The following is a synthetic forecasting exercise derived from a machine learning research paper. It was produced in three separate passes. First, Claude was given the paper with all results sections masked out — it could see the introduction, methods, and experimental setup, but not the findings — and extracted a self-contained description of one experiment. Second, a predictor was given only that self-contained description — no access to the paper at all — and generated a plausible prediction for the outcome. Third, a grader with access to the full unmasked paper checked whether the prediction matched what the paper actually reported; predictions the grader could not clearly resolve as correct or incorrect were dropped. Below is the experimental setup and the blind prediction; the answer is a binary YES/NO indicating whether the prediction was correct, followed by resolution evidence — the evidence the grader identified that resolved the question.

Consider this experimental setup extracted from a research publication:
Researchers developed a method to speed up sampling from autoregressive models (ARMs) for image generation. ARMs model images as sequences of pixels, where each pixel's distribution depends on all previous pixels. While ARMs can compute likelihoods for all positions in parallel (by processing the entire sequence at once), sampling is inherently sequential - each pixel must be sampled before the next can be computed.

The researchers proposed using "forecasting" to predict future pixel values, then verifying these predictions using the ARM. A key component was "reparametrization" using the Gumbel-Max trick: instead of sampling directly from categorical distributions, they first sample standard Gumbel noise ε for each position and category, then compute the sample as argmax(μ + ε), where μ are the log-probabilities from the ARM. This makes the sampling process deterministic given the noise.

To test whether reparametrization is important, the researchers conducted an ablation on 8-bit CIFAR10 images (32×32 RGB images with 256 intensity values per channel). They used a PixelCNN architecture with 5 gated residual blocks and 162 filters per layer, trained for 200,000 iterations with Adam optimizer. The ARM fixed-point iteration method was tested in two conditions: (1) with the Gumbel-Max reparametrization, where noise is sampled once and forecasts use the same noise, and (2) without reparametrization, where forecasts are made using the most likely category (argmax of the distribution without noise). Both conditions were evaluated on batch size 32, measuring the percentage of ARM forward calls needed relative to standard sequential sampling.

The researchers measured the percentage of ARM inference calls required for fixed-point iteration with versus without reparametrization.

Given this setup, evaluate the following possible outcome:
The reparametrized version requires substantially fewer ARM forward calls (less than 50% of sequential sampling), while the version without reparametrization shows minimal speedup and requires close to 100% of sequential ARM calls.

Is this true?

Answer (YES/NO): YES